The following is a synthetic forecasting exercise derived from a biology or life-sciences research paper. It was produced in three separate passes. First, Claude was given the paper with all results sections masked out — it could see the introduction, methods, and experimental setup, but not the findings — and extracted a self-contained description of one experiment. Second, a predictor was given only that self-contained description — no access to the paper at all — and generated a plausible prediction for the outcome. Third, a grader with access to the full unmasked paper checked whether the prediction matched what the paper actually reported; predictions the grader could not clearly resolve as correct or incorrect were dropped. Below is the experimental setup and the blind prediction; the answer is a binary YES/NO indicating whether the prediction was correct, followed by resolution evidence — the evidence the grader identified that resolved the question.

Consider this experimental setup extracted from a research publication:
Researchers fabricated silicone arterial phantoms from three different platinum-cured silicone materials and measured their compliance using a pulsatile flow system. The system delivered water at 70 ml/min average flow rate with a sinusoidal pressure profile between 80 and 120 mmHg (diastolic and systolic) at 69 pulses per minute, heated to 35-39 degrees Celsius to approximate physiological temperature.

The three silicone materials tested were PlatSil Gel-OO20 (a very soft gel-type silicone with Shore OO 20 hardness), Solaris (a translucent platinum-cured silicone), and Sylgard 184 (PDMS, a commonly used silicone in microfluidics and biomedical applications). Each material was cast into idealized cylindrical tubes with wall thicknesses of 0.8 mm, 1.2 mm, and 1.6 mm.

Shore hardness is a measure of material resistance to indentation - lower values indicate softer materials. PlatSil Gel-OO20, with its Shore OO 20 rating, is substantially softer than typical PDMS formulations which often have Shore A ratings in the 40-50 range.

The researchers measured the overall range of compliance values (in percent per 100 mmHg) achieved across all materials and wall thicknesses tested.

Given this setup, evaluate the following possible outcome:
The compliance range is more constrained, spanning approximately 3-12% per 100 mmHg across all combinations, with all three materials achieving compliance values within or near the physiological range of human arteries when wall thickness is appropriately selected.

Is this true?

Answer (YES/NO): NO